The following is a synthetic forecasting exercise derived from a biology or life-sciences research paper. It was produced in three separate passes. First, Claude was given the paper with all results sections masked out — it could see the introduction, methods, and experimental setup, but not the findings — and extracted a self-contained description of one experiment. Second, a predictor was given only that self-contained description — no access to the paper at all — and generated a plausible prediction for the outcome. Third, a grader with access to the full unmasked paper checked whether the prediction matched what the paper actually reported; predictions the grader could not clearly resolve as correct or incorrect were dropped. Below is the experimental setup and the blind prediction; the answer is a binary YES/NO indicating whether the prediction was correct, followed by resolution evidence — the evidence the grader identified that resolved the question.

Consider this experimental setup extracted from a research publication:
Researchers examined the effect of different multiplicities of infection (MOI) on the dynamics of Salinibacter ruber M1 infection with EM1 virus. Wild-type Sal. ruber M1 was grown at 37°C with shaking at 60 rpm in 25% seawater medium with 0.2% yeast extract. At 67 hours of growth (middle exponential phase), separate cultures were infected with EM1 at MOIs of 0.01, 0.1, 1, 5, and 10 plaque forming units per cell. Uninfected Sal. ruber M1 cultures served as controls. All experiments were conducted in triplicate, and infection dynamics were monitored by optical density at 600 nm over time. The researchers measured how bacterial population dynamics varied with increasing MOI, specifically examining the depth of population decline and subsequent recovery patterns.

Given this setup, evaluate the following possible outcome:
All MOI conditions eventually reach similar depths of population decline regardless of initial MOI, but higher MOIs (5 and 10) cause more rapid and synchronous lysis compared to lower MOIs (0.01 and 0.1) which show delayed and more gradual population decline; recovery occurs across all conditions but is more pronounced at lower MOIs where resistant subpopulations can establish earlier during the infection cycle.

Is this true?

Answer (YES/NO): NO